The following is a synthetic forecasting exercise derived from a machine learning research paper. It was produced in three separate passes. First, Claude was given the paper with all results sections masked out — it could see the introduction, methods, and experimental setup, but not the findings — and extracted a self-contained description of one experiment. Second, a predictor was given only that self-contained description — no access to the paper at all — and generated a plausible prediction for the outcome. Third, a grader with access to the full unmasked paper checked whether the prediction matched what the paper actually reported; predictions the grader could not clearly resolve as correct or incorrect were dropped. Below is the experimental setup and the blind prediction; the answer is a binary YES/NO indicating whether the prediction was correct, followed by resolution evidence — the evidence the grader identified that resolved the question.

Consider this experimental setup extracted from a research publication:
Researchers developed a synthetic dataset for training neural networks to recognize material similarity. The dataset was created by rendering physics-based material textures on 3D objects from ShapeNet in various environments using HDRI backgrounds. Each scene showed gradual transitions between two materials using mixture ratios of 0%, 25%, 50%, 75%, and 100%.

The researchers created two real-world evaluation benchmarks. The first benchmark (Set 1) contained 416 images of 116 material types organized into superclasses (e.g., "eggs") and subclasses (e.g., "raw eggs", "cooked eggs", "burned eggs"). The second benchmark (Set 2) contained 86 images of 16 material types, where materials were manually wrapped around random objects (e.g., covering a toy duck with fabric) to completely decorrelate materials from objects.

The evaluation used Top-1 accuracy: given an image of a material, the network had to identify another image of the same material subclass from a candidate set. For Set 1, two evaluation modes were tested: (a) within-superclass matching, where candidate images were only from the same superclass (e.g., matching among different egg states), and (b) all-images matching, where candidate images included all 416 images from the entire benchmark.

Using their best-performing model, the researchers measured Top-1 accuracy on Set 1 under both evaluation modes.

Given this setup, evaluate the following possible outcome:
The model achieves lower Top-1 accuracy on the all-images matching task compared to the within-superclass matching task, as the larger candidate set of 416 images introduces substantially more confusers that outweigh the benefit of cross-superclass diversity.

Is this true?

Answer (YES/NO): YES